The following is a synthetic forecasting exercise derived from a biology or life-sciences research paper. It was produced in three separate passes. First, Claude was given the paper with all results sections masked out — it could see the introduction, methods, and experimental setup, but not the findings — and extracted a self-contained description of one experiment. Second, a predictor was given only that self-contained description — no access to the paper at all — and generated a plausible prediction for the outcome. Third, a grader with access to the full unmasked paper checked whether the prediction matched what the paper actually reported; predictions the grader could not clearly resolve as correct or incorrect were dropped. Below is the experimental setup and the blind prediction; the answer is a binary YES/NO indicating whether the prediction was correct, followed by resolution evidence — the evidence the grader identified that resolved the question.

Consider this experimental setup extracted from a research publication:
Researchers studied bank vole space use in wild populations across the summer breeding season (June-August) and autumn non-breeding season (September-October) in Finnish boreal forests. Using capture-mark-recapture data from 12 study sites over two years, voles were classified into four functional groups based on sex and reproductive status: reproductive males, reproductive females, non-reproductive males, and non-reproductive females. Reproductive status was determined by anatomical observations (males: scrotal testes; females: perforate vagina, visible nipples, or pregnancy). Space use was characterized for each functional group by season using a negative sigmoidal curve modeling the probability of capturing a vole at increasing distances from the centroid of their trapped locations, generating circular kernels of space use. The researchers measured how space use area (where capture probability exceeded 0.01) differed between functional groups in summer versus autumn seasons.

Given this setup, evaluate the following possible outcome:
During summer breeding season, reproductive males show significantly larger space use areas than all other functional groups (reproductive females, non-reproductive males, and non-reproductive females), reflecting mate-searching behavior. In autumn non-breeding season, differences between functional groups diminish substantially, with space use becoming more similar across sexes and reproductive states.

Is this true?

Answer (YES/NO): YES